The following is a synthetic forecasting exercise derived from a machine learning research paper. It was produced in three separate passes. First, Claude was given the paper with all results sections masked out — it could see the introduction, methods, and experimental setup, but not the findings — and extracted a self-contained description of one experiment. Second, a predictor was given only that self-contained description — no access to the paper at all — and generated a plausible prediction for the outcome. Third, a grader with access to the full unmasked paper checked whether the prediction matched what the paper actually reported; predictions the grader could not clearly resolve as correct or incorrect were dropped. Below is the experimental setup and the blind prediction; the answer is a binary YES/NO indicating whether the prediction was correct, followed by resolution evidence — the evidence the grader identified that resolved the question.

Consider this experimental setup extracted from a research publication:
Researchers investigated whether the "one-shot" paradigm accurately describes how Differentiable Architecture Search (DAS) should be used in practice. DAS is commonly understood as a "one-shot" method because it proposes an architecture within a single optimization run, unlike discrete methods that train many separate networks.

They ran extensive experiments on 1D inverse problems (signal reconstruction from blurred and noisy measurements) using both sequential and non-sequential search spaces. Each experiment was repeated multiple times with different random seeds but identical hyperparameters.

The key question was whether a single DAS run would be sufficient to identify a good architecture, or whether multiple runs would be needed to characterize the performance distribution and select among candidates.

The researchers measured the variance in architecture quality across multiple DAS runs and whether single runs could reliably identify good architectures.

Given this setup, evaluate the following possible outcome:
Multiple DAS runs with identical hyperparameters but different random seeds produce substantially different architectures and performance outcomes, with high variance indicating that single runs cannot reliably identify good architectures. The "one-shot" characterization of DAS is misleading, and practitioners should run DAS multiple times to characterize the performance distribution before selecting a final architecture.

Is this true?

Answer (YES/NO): YES